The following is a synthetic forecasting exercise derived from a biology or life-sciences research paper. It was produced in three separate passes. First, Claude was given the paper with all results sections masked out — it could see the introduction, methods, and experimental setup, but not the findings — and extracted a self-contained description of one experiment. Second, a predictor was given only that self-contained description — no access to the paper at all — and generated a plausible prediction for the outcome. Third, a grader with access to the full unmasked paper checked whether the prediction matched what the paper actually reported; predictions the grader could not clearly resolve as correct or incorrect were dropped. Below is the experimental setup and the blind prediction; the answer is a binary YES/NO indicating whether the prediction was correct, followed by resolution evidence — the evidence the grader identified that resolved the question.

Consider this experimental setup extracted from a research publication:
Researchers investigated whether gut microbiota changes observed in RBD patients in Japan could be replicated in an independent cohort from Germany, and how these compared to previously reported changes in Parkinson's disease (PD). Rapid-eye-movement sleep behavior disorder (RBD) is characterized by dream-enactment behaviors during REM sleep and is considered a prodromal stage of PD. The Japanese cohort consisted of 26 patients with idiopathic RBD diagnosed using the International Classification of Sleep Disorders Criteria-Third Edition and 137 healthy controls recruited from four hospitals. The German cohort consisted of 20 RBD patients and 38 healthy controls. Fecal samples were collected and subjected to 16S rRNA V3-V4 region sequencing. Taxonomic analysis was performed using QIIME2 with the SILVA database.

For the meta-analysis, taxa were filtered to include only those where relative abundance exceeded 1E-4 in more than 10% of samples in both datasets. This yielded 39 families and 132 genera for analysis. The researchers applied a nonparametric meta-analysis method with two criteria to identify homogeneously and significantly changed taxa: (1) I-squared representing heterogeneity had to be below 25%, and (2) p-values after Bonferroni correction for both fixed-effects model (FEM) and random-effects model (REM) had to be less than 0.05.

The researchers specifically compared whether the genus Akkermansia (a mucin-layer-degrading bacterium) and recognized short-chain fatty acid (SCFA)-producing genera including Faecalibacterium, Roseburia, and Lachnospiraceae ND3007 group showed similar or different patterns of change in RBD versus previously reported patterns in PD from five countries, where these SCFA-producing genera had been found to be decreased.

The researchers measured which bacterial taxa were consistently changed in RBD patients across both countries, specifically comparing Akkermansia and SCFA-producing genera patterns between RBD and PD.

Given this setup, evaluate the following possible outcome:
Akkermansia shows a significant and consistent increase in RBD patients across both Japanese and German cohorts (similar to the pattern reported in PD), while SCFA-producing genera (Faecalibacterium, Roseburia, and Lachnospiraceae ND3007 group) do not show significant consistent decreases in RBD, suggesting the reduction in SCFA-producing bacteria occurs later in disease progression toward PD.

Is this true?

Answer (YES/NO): YES